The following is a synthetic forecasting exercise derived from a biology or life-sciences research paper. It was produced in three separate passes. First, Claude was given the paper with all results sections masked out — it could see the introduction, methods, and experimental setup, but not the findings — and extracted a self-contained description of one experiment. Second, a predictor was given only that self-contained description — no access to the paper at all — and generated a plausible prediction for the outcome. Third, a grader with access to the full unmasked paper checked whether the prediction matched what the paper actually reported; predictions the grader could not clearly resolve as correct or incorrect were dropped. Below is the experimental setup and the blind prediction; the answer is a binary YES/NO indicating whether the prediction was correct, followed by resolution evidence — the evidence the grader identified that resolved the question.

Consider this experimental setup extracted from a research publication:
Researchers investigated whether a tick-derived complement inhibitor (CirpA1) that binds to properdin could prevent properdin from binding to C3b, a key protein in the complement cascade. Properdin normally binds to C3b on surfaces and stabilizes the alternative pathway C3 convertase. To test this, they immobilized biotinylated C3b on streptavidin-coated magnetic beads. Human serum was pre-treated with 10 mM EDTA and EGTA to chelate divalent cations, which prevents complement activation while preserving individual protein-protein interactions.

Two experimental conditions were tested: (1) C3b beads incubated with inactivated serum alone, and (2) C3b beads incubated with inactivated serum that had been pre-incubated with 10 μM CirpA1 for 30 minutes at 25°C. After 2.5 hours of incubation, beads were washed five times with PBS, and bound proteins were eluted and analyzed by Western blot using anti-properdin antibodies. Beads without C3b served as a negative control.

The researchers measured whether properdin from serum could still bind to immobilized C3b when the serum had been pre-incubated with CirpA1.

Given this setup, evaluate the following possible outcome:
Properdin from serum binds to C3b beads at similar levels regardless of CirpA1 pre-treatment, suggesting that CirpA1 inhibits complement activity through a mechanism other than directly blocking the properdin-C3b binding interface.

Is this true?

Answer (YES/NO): NO